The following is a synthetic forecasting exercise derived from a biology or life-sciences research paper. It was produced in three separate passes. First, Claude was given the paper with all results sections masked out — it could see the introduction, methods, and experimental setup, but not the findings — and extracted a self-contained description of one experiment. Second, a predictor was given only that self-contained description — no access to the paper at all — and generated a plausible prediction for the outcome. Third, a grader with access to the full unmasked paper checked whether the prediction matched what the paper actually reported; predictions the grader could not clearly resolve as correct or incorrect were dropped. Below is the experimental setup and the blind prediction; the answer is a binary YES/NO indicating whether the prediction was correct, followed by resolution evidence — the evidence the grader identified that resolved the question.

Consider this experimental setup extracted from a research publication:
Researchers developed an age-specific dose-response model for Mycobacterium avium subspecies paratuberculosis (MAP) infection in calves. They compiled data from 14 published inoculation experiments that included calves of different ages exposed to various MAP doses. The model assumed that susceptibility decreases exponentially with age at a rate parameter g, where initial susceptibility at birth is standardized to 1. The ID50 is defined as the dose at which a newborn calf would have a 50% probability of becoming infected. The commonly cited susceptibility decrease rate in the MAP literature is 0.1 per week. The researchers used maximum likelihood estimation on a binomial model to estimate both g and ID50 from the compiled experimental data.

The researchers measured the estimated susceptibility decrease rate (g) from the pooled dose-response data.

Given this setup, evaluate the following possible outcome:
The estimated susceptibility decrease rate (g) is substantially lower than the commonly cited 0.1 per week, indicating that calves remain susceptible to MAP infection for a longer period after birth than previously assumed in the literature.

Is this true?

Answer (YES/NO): YES